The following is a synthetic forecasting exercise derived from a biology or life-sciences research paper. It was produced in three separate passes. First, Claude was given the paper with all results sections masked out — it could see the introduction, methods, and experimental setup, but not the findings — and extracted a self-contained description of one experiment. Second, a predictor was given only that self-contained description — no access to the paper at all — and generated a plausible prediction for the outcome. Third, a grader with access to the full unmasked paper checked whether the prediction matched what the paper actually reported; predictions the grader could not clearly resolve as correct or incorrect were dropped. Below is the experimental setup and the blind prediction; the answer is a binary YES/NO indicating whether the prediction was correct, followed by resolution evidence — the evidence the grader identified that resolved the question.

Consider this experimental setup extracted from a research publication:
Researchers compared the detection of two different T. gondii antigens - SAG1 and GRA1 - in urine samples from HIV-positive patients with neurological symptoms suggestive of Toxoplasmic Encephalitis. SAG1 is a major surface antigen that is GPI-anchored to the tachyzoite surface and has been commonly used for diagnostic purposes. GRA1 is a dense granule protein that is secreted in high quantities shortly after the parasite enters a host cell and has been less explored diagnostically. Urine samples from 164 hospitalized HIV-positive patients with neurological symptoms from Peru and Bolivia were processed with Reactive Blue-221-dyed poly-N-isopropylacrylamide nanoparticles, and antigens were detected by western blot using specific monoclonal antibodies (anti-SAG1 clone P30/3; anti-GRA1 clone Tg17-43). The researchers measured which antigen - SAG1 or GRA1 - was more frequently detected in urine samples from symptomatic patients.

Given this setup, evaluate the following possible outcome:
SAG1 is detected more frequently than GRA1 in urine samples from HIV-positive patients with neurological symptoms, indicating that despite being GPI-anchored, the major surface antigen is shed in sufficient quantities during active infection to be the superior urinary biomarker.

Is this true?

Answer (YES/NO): NO